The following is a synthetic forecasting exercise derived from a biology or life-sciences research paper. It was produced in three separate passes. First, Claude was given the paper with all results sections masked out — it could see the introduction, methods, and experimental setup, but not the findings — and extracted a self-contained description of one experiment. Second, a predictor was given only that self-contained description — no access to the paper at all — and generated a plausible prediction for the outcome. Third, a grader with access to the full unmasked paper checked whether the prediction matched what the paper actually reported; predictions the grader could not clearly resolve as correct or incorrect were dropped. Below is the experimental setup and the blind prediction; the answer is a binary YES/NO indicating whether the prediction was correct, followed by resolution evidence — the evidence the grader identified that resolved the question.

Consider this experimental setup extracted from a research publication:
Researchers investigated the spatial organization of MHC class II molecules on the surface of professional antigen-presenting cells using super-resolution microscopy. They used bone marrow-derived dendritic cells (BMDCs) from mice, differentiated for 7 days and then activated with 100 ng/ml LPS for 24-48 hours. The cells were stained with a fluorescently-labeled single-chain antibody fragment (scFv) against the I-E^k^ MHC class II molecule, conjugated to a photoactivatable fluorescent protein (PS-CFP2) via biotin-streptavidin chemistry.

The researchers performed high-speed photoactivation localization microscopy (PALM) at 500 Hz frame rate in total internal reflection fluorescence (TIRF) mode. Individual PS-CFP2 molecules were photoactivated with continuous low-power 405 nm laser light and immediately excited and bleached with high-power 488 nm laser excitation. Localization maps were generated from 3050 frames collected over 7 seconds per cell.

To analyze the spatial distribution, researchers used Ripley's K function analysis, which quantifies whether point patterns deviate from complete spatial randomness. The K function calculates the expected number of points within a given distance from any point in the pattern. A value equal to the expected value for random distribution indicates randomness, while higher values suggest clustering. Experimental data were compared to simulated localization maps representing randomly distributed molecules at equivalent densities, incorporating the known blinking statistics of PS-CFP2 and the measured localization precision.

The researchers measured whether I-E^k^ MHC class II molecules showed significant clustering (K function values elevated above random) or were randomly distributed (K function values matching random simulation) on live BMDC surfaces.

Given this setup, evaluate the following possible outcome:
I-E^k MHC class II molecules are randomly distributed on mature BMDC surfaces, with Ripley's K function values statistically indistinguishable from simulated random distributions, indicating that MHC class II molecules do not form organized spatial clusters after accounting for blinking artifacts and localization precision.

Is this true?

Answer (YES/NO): YES